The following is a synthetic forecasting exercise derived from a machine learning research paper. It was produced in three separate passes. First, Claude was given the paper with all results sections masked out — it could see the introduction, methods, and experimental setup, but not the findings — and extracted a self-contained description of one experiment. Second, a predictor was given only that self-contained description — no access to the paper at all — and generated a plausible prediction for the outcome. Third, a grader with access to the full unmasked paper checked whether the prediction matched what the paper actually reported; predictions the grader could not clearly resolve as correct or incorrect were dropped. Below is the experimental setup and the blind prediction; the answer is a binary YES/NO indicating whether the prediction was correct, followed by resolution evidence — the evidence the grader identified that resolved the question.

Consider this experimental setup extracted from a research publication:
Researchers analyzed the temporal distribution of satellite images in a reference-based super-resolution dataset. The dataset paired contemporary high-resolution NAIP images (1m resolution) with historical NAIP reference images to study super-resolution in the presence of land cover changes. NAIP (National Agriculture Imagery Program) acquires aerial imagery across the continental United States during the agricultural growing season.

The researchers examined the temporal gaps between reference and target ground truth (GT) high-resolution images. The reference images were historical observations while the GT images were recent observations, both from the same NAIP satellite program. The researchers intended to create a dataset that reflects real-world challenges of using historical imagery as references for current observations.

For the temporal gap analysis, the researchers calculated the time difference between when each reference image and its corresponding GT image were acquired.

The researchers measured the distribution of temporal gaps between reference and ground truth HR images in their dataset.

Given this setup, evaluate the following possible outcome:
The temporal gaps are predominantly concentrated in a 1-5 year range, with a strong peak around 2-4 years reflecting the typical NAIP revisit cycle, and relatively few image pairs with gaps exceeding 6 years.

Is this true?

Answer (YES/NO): NO